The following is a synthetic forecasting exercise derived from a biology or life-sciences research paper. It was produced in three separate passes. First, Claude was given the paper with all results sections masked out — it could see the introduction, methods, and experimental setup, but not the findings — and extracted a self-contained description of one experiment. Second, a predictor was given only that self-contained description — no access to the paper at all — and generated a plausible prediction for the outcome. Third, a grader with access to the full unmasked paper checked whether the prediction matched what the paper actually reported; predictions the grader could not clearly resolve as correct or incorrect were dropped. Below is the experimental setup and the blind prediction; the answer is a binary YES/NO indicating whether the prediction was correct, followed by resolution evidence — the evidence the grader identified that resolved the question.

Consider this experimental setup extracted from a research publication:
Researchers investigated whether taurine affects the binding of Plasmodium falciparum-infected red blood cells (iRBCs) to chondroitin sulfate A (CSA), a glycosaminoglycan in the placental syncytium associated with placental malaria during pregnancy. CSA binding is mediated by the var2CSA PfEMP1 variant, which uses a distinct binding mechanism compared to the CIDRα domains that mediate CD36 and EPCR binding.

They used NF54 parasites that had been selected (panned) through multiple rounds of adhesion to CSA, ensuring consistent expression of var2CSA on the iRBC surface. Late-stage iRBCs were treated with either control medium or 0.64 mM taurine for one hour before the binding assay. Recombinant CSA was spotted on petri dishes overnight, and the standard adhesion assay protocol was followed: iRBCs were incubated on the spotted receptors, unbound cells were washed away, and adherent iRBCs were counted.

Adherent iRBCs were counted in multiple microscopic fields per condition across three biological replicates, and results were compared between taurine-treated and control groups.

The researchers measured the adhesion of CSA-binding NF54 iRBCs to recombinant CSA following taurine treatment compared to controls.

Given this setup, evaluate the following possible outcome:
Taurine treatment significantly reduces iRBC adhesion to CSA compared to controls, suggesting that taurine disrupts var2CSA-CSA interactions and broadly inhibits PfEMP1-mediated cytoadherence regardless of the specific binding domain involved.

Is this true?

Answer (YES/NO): NO